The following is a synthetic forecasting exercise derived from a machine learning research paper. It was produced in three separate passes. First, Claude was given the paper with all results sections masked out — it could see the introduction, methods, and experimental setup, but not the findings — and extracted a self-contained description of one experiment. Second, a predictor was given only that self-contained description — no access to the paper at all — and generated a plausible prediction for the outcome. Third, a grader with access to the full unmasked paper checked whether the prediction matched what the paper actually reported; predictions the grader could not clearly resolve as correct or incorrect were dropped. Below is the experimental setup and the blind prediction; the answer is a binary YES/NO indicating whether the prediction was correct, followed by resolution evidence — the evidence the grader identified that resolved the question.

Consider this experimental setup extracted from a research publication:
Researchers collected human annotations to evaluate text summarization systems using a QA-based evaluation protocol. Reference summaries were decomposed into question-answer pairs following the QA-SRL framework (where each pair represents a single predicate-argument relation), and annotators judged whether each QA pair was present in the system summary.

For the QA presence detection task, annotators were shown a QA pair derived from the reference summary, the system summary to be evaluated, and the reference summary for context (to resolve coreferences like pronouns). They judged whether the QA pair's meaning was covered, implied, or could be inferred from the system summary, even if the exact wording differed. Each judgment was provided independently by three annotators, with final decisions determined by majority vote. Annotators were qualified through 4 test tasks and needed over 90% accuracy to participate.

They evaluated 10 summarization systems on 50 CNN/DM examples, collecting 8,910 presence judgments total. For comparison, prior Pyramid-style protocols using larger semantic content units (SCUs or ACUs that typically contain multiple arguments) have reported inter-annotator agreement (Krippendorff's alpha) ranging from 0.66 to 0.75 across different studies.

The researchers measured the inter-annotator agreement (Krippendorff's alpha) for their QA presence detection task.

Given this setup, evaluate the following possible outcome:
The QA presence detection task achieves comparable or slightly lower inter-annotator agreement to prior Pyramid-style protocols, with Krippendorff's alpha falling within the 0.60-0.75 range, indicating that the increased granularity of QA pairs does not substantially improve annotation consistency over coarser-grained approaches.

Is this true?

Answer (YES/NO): YES